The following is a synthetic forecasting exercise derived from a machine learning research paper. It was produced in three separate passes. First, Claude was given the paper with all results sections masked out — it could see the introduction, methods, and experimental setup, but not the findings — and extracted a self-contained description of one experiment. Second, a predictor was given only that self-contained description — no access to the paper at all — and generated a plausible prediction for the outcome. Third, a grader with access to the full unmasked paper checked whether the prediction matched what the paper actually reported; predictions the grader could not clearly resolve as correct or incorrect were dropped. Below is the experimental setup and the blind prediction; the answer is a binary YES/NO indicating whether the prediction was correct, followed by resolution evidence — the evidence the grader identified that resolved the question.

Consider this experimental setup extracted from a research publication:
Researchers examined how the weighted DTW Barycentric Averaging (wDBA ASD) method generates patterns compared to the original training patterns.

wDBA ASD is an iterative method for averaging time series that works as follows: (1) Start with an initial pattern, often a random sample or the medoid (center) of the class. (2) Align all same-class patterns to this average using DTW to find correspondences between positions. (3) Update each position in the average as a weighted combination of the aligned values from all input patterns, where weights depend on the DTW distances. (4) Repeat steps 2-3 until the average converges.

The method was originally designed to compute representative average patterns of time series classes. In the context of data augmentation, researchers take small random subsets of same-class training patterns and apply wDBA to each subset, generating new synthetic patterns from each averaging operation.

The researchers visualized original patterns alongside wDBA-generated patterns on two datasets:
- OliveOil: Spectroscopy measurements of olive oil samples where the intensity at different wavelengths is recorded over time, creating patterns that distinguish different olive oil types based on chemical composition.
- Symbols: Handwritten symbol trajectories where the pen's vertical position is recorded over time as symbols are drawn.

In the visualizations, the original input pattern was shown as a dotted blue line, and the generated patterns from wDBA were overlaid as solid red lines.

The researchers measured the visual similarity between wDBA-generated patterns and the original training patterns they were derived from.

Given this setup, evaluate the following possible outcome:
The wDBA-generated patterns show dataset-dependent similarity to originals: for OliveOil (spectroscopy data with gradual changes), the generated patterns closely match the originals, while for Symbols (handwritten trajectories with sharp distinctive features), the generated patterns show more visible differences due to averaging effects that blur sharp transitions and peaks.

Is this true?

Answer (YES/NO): NO